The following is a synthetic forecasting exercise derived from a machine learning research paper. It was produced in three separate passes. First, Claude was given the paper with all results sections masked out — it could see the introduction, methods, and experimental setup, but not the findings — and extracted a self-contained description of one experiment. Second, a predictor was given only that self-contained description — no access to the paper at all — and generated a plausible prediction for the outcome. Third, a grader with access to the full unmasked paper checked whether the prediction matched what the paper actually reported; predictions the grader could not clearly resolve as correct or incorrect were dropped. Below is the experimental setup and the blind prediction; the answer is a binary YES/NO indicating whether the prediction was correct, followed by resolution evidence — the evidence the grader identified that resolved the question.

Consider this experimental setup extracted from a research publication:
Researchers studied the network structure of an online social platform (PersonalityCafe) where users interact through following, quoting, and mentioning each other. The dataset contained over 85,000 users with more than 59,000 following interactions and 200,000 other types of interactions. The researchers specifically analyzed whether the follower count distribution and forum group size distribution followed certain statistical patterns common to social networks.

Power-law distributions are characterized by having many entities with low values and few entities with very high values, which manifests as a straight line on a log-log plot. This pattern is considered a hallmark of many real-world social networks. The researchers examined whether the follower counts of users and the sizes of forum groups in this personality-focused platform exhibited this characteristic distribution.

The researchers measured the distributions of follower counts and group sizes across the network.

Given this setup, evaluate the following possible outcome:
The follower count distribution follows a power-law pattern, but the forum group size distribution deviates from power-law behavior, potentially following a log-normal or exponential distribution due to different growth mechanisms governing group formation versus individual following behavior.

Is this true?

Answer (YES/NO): NO